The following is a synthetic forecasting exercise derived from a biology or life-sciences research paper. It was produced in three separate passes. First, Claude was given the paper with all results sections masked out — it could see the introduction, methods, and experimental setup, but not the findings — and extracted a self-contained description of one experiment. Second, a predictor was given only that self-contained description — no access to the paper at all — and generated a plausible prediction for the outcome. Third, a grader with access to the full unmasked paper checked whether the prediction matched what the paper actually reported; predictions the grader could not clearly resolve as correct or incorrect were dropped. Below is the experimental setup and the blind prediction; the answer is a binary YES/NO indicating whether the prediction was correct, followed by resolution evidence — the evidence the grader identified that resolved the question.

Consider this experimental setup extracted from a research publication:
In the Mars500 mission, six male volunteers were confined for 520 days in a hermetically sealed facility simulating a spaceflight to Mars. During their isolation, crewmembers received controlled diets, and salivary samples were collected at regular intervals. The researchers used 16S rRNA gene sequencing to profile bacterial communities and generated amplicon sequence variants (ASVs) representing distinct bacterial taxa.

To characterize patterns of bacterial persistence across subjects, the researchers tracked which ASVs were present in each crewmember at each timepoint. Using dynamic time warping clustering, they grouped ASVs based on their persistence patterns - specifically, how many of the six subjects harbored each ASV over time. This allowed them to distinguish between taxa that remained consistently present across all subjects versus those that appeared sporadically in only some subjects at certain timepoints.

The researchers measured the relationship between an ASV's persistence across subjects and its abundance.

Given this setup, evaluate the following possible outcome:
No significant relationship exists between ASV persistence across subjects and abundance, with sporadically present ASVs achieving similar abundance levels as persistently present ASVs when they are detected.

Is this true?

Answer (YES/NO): NO